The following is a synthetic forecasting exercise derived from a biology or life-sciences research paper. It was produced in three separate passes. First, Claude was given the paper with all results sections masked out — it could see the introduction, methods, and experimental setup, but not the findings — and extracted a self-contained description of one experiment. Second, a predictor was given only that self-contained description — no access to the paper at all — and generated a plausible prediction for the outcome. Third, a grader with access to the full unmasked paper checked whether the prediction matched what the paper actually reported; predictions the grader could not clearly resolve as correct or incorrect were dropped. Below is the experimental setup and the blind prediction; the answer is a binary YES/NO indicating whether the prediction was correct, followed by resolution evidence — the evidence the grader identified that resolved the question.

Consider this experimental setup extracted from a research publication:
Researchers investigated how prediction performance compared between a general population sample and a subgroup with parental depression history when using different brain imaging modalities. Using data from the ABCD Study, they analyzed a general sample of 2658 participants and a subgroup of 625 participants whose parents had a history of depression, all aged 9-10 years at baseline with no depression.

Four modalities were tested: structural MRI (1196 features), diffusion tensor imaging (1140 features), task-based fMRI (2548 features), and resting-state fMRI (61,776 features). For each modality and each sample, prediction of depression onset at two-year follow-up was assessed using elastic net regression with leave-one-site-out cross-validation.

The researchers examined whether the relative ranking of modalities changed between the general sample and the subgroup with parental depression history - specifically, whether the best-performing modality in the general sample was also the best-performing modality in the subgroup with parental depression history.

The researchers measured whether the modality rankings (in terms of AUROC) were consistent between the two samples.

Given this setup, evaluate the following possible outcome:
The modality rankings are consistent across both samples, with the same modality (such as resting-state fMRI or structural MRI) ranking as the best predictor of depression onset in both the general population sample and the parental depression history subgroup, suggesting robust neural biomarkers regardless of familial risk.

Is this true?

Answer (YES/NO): YES